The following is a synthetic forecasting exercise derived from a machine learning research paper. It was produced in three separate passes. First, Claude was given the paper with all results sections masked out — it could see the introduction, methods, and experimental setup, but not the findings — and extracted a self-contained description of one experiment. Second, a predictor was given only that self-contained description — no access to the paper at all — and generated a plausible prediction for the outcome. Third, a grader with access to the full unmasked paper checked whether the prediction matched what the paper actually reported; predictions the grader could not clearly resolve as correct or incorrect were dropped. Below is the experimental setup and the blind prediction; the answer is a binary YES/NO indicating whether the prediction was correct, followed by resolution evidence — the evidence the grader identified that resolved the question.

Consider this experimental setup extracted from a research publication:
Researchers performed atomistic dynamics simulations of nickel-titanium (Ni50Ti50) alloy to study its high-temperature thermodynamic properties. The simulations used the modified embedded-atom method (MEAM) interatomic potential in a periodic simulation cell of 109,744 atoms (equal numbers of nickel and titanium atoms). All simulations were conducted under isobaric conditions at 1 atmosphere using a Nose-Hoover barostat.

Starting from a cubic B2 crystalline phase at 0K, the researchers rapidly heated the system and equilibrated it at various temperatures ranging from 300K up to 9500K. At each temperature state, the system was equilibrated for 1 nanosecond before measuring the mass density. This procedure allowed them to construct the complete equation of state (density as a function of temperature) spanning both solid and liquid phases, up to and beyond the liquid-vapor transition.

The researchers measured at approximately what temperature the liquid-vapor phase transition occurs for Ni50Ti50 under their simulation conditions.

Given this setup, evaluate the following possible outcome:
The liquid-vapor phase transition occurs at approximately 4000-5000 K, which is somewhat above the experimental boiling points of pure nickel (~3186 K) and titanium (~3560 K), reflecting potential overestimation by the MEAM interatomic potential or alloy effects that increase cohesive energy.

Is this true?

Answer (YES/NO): NO